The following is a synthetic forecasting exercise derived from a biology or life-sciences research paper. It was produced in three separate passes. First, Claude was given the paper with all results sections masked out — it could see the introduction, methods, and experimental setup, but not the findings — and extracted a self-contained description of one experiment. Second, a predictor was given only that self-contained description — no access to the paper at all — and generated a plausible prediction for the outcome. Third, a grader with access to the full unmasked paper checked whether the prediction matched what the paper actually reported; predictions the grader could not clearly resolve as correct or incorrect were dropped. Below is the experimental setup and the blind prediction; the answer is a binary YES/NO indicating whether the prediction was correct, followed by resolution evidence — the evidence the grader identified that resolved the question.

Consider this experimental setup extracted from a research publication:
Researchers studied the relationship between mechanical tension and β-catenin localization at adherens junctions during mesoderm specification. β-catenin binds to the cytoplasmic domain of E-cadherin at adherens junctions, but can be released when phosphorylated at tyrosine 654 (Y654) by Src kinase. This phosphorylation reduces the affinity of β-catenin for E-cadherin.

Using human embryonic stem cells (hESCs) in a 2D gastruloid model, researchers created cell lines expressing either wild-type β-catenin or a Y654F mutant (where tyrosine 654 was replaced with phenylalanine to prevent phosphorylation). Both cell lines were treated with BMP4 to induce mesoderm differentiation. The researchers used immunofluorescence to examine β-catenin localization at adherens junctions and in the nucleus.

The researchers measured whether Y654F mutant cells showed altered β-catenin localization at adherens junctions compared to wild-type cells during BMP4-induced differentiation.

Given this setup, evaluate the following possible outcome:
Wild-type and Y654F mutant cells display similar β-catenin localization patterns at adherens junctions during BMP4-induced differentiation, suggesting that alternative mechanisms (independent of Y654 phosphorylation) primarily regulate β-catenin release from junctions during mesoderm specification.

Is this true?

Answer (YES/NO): NO